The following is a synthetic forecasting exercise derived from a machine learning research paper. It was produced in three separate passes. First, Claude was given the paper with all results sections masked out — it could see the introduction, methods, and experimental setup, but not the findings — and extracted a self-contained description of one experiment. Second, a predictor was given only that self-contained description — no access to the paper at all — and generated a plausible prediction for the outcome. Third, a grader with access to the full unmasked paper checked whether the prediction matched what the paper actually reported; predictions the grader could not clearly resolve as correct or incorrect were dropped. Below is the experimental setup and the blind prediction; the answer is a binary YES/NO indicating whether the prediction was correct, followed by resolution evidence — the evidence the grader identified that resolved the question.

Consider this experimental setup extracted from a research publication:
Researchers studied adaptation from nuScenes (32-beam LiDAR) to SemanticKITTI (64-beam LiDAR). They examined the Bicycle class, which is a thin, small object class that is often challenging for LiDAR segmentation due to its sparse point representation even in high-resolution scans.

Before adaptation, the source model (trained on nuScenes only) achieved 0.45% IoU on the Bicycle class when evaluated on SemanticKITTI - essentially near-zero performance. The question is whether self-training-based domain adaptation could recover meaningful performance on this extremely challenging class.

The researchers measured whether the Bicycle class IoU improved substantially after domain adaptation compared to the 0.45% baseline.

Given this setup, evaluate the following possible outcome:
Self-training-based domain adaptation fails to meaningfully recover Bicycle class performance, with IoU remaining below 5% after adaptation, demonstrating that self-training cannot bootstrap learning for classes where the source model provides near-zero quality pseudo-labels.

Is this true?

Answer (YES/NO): YES